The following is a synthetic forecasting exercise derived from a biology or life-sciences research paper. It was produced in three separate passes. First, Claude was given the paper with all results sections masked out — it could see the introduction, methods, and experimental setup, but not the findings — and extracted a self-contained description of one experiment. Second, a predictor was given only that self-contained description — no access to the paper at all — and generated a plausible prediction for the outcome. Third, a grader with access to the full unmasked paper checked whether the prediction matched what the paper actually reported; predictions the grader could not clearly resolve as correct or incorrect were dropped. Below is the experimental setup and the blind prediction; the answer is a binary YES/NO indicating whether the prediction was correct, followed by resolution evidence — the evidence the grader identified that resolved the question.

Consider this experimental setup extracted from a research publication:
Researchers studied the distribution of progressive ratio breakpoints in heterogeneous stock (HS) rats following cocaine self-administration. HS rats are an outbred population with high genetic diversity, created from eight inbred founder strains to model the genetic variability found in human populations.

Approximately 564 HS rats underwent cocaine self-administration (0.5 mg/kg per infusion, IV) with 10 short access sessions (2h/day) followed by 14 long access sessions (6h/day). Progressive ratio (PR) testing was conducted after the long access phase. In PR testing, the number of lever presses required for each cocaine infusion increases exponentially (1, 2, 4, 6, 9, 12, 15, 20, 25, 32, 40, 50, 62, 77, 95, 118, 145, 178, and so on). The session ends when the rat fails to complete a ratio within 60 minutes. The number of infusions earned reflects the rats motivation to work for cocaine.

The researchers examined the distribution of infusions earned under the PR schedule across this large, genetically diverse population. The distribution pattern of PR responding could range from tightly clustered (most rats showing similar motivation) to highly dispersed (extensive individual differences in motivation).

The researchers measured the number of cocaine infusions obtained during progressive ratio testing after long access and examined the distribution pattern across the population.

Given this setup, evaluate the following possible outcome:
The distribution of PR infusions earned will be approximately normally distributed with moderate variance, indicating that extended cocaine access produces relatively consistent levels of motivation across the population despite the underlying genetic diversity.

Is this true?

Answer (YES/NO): NO